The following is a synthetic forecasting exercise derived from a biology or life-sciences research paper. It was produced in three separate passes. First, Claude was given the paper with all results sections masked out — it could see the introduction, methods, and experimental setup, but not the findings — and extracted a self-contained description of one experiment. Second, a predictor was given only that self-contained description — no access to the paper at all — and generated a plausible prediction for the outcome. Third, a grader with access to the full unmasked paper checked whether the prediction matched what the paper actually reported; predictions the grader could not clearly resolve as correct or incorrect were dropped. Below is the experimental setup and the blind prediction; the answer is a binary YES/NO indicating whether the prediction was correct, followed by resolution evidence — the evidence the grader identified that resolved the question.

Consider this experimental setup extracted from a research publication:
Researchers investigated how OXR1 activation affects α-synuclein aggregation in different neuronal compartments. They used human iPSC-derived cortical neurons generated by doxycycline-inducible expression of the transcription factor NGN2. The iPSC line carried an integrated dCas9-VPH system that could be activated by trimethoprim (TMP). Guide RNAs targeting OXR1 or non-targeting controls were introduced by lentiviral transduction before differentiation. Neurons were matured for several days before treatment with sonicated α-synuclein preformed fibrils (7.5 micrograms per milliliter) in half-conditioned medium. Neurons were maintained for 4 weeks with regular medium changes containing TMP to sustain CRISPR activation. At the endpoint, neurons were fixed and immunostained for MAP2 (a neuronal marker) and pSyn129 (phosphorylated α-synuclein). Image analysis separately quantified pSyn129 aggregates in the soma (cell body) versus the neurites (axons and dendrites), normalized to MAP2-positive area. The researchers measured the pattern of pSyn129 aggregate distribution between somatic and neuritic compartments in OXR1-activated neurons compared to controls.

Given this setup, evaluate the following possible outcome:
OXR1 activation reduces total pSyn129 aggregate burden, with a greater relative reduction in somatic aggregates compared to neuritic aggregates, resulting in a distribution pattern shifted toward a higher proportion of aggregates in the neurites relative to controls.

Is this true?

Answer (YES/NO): NO